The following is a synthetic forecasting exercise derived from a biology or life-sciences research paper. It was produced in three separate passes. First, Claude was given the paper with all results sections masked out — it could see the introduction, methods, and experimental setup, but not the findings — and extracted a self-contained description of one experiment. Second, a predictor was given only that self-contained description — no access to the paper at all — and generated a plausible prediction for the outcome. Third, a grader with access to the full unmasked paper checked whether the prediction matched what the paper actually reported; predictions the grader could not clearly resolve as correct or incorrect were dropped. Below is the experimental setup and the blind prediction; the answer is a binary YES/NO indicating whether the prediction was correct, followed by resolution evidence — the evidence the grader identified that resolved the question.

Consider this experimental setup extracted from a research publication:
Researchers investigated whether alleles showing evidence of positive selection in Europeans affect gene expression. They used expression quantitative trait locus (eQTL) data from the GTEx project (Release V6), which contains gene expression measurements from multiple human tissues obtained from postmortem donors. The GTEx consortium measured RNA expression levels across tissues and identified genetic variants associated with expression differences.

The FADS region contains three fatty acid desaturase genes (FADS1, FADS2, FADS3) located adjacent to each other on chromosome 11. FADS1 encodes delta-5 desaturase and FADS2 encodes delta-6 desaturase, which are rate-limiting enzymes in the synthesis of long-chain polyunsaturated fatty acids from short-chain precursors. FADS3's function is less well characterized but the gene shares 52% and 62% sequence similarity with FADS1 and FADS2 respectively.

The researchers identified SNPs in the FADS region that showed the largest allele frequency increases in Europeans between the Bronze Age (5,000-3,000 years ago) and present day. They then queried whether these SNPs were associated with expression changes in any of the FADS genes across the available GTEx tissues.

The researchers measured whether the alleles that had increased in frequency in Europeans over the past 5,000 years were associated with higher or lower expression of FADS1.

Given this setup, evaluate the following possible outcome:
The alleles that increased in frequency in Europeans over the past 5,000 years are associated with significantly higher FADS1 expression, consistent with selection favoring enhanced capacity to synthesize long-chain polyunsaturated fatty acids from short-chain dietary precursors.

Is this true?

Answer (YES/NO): YES